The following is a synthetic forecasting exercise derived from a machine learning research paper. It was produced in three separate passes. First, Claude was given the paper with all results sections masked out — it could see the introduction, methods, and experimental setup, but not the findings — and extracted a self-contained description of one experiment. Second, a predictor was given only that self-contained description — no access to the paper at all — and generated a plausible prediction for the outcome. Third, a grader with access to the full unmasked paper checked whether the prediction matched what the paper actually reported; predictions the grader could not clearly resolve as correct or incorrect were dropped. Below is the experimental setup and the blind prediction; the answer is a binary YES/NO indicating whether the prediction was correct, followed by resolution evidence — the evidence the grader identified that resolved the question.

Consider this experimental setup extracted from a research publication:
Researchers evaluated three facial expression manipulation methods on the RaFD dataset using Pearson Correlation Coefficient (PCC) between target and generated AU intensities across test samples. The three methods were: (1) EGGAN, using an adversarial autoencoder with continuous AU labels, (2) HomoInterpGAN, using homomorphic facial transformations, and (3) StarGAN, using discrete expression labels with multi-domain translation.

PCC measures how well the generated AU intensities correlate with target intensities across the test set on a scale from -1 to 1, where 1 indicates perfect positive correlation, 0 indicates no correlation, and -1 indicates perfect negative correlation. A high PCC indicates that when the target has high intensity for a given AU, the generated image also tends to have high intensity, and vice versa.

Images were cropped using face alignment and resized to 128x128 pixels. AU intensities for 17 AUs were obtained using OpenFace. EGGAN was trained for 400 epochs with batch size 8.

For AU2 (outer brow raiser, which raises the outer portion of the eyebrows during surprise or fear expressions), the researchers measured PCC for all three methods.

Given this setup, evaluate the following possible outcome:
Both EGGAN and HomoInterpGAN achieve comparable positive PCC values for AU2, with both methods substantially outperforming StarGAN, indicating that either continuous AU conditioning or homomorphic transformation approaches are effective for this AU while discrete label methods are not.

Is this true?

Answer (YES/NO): NO